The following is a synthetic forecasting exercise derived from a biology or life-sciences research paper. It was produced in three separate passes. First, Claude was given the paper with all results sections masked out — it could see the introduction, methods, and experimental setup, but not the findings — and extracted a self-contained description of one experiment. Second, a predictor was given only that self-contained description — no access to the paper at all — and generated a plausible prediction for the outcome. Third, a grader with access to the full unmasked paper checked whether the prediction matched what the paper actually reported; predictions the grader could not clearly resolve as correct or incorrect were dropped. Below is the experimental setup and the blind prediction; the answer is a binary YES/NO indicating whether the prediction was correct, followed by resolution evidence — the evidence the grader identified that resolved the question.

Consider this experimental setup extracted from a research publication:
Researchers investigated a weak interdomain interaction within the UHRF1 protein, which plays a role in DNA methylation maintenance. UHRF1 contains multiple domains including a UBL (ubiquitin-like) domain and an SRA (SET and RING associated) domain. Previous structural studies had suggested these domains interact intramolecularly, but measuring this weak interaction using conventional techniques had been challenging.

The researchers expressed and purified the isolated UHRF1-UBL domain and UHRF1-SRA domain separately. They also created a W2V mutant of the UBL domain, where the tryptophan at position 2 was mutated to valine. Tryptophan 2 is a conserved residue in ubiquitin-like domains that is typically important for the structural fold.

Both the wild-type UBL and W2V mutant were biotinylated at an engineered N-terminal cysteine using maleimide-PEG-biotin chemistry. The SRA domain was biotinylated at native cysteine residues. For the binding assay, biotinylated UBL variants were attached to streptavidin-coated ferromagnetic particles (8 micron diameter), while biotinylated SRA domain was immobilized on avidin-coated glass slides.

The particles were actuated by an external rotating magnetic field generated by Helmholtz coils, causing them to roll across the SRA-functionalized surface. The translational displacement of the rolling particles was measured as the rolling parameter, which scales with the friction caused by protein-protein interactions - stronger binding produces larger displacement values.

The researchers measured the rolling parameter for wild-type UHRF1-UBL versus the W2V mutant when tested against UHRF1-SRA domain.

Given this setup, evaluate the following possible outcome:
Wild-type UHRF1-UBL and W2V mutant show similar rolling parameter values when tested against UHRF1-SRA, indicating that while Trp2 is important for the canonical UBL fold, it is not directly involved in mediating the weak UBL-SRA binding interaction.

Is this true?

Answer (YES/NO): NO